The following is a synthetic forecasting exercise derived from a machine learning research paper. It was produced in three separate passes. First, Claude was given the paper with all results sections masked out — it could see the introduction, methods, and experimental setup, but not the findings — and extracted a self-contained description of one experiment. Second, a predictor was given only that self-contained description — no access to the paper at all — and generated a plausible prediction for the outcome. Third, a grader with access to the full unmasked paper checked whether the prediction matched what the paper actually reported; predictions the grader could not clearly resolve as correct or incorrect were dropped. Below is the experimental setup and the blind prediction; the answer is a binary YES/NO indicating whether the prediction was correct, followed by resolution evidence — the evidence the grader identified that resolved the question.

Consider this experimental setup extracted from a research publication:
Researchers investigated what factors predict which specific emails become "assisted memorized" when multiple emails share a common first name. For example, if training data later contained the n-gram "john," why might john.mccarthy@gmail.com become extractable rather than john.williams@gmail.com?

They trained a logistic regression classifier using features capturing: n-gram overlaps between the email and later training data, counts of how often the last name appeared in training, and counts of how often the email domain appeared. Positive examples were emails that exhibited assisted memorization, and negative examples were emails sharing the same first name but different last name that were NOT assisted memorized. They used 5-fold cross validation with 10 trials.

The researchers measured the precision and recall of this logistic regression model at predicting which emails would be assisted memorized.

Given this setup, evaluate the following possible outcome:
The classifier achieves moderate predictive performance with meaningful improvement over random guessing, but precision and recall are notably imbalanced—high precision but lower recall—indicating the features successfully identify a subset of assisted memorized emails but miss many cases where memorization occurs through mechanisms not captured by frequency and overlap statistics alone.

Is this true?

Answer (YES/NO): NO